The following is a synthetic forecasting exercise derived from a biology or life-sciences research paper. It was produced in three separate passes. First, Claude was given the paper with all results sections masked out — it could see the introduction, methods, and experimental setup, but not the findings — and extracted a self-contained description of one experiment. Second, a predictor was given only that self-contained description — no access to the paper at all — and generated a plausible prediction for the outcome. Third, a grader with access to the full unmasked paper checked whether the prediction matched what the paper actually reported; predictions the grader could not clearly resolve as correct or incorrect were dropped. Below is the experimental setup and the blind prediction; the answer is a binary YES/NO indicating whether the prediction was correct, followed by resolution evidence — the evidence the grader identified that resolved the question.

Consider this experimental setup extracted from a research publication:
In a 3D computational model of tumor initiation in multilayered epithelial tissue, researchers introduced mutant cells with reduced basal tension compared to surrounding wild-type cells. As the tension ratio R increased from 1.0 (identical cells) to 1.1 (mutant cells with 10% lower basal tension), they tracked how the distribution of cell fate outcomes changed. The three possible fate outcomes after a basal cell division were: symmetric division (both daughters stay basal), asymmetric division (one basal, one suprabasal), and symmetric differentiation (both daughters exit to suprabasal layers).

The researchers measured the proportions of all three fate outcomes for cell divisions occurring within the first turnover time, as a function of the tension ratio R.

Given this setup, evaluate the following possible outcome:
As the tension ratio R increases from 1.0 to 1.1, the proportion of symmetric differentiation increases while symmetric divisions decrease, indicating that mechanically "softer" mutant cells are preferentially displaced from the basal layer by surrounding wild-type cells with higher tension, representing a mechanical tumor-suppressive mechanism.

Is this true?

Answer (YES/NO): NO